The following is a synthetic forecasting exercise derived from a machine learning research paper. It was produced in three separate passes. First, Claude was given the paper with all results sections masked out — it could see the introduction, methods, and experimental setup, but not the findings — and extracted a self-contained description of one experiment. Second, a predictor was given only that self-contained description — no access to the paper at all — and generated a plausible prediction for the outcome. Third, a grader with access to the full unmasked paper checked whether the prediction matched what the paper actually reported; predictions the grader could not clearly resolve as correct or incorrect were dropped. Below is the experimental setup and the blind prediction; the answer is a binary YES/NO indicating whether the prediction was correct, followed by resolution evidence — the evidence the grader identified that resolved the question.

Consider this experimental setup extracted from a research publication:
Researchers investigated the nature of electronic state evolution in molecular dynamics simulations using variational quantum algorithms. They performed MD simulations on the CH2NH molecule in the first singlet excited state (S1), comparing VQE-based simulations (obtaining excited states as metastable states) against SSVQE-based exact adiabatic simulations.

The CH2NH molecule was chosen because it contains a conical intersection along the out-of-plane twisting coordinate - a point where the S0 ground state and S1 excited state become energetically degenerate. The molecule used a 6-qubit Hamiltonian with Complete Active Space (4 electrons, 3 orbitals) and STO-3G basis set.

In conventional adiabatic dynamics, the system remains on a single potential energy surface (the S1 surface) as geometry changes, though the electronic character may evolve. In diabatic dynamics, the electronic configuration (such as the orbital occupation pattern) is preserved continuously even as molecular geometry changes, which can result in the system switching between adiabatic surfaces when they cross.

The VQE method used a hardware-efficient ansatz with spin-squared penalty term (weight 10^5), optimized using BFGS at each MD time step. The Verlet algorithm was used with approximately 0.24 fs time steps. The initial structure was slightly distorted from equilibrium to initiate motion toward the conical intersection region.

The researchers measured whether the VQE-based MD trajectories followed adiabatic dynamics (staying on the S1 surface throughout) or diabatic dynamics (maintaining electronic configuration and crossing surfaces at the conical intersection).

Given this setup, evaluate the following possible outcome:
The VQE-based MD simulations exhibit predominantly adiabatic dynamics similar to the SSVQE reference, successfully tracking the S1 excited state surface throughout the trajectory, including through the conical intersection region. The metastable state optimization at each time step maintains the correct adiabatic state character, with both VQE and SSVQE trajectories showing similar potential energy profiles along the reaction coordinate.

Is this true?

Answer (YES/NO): NO